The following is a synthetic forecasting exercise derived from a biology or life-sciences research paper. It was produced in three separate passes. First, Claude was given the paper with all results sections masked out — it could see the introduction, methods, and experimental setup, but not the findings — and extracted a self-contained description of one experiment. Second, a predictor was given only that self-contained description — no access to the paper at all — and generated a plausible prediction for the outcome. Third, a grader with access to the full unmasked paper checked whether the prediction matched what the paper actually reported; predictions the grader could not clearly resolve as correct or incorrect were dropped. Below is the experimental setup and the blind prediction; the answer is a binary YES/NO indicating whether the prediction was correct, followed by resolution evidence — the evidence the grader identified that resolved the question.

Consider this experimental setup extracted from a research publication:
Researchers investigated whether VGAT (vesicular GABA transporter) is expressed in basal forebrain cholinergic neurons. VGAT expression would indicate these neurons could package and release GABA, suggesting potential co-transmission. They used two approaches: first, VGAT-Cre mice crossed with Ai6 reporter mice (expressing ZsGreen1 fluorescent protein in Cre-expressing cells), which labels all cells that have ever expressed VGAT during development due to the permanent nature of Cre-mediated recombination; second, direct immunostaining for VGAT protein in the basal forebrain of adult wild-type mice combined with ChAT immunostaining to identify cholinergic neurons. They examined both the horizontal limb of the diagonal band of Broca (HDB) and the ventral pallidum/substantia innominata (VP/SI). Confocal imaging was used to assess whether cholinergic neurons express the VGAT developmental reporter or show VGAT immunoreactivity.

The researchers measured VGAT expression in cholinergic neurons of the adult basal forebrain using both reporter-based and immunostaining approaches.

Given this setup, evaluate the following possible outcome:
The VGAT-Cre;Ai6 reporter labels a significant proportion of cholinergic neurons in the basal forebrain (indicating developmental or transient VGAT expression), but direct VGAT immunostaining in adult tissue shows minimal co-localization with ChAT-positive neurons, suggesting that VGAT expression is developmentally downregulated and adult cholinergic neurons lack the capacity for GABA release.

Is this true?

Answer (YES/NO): YES